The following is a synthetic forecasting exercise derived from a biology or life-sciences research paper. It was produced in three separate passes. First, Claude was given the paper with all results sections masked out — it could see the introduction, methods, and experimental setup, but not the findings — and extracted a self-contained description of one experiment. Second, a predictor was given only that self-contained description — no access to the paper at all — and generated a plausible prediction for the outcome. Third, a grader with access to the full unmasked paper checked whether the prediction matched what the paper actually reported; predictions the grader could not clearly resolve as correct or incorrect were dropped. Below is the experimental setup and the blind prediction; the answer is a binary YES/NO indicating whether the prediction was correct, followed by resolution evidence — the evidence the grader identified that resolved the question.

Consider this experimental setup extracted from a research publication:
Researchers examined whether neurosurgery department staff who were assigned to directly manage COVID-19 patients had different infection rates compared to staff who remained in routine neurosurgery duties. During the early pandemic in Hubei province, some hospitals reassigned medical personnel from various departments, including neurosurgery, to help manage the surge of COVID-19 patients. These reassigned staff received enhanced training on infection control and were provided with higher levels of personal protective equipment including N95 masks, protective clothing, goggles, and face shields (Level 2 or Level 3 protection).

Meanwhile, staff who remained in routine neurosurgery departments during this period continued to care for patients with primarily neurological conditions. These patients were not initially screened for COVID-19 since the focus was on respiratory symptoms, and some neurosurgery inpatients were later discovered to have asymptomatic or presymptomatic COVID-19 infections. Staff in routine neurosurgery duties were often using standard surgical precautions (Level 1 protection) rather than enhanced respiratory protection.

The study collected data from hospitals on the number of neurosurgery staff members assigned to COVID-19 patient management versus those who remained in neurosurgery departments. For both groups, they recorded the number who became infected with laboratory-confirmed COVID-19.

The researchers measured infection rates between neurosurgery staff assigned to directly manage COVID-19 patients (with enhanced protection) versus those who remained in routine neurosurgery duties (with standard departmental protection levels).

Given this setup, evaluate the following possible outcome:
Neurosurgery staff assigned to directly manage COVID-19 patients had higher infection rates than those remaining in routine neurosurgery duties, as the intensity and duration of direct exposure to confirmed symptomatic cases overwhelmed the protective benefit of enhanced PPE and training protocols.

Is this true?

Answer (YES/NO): NO